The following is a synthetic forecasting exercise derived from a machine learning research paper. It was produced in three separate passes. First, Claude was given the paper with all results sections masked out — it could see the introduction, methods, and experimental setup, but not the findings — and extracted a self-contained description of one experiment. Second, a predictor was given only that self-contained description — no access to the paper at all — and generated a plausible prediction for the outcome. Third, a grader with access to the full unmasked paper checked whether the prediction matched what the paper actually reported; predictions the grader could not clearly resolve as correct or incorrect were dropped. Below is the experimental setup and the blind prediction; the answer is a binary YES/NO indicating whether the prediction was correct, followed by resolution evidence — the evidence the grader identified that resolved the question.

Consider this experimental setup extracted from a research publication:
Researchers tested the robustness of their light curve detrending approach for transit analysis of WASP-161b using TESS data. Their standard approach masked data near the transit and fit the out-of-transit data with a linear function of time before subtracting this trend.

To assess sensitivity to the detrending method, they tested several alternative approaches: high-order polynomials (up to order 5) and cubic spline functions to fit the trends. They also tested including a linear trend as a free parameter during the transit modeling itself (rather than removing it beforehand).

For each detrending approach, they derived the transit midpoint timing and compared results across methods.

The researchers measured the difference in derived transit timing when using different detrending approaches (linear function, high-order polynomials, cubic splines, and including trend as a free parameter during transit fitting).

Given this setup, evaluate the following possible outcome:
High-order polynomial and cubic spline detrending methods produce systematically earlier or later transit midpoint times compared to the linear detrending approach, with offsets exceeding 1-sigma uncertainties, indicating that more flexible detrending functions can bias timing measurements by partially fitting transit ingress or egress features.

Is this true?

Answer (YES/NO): NO